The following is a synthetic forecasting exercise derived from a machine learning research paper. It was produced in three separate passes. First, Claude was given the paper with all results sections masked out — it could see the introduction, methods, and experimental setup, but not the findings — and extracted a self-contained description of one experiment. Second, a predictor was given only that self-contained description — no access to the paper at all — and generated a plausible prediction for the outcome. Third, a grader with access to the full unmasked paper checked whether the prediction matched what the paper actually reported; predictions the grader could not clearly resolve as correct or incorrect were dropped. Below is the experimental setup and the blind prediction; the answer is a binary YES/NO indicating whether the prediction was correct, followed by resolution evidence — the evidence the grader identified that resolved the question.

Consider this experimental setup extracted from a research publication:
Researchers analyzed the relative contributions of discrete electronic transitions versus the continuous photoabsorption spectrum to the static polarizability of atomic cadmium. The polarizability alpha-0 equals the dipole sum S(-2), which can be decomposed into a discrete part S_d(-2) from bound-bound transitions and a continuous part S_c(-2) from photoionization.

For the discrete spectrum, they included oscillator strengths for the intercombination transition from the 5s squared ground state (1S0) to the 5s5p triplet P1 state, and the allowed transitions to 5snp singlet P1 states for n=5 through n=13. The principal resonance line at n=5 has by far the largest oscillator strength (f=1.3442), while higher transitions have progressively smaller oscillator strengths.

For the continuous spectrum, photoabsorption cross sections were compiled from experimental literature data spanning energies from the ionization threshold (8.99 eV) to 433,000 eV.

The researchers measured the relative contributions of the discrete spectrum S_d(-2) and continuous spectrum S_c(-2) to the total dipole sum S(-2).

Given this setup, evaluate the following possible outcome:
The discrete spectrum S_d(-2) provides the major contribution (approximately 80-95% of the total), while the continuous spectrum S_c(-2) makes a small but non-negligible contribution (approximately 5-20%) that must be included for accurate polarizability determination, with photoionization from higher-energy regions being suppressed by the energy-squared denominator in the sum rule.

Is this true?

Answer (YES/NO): YES